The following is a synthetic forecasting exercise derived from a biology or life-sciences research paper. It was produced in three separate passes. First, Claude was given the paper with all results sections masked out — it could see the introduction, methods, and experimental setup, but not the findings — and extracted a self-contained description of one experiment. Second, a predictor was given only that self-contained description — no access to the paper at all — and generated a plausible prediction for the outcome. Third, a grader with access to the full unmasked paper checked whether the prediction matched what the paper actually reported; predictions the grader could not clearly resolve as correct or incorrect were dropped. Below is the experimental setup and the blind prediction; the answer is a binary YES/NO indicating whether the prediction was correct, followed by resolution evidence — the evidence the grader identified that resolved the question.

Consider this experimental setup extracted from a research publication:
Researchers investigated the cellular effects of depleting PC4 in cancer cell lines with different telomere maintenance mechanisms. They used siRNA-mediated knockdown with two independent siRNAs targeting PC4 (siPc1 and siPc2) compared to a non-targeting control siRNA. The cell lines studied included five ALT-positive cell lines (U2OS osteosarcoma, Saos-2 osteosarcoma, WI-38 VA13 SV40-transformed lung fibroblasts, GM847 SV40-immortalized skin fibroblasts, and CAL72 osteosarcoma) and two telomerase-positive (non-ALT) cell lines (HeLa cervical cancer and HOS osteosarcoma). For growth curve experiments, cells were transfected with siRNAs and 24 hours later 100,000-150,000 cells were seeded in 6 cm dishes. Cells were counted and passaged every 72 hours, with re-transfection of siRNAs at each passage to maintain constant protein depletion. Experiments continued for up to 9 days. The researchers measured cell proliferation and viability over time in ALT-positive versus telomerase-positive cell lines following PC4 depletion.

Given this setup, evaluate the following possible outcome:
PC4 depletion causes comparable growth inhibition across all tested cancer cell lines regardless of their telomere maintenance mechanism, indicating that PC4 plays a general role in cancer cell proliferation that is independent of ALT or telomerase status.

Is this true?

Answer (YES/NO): NO